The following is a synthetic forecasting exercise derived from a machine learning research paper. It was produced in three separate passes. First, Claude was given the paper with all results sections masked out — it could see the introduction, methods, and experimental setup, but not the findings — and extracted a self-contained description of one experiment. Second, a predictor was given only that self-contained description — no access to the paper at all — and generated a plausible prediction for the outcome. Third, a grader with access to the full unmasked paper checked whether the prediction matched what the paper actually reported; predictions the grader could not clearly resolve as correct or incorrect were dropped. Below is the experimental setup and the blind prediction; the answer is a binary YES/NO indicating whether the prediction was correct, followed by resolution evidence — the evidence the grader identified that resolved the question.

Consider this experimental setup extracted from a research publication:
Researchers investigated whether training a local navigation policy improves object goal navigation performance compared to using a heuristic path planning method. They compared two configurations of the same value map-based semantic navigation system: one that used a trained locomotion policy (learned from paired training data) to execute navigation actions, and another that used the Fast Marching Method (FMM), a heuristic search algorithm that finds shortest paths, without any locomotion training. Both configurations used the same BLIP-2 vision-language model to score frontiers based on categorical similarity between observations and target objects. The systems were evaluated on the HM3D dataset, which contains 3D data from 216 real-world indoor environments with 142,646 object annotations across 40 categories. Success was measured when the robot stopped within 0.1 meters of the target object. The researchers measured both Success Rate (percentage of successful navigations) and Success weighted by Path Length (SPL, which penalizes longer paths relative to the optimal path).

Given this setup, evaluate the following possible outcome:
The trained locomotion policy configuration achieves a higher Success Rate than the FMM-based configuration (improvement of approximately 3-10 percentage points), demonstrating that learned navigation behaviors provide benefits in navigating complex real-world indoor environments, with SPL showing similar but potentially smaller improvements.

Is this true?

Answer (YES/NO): NO